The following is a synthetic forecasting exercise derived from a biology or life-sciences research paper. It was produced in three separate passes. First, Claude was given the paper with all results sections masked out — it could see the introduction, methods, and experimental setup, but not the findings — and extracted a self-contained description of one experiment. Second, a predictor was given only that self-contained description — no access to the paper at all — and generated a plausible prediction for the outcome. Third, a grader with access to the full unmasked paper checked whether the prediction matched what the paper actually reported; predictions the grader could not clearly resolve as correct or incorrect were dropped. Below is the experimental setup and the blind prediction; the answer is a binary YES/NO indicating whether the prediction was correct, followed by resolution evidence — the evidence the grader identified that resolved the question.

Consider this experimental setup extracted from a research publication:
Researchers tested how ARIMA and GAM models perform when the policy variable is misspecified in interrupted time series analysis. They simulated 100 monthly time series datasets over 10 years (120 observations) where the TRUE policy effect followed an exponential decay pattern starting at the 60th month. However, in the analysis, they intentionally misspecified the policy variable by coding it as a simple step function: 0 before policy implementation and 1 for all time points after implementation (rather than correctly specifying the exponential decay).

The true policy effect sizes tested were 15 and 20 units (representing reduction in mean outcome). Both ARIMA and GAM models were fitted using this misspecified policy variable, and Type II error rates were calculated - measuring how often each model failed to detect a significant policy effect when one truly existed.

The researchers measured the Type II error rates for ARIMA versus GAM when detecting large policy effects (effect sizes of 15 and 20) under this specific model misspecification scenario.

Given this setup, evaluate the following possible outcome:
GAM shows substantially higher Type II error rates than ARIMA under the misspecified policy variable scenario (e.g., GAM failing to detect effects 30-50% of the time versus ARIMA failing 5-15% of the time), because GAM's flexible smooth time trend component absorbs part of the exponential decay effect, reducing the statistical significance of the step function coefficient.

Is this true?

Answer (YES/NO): NO